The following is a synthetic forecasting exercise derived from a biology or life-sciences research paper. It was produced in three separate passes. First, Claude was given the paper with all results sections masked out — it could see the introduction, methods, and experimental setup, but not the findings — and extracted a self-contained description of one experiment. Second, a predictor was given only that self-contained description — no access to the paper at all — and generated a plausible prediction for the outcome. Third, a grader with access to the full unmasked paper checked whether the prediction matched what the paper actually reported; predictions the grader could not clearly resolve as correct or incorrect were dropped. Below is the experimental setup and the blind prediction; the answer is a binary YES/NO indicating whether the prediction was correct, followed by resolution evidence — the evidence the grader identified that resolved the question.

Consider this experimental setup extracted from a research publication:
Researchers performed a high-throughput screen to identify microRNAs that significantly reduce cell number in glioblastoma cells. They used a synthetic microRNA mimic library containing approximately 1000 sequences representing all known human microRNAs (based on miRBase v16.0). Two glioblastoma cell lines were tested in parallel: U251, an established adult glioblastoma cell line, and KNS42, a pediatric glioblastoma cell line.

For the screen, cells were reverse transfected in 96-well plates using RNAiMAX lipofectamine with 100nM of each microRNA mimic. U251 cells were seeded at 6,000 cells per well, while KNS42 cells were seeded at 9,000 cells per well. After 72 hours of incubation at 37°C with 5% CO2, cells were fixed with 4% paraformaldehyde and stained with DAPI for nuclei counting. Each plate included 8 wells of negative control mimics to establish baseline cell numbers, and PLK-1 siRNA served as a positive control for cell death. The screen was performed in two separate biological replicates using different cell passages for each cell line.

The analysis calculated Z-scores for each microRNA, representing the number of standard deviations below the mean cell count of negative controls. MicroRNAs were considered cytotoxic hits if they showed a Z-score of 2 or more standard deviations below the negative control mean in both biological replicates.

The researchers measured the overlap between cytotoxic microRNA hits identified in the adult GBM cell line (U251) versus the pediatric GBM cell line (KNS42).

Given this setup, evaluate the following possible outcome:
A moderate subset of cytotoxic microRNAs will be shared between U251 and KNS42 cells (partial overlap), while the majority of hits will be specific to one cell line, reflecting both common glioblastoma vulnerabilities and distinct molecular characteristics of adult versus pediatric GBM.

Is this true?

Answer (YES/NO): NO